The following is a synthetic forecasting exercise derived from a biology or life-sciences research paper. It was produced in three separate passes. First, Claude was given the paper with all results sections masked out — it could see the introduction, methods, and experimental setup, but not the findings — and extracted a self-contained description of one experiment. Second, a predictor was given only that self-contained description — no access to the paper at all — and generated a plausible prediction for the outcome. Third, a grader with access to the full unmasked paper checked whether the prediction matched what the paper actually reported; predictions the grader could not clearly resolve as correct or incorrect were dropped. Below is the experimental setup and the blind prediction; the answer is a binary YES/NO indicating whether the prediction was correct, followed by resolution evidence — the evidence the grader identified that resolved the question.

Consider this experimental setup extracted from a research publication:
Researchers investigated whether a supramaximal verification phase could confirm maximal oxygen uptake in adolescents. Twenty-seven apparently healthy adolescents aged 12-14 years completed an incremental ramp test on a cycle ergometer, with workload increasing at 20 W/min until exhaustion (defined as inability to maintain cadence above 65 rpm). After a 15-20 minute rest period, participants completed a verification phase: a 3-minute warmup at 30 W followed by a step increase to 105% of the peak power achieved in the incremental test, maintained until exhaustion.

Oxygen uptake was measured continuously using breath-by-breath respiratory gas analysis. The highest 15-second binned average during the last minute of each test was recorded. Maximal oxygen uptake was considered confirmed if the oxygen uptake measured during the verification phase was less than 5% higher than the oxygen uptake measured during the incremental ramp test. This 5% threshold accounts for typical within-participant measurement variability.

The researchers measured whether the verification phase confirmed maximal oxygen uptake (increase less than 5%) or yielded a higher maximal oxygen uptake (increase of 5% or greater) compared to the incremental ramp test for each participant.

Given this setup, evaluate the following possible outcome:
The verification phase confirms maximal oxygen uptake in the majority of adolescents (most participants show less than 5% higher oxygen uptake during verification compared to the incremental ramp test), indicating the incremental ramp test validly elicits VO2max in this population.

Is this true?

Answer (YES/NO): YES